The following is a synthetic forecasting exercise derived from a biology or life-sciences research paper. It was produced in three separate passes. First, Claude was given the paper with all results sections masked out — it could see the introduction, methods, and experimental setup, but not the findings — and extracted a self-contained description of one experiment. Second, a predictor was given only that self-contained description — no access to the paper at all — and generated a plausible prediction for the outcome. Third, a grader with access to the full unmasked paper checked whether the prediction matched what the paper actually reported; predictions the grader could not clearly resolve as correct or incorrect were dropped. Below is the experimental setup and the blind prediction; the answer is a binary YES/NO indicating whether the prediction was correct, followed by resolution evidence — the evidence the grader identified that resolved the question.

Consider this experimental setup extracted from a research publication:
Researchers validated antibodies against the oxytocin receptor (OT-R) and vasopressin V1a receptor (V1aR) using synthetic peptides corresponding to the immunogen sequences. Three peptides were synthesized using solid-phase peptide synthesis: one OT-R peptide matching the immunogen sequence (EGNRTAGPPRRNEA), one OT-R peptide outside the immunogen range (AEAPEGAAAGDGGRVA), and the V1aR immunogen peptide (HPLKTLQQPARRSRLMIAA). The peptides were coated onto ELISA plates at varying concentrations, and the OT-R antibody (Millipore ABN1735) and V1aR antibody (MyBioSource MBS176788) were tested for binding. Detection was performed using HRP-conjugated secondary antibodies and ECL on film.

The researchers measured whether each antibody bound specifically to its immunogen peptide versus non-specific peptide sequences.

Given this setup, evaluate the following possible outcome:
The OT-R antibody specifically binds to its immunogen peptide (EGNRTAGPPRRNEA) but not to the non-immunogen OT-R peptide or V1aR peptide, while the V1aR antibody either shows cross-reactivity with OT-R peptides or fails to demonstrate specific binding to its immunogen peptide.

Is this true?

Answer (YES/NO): NO